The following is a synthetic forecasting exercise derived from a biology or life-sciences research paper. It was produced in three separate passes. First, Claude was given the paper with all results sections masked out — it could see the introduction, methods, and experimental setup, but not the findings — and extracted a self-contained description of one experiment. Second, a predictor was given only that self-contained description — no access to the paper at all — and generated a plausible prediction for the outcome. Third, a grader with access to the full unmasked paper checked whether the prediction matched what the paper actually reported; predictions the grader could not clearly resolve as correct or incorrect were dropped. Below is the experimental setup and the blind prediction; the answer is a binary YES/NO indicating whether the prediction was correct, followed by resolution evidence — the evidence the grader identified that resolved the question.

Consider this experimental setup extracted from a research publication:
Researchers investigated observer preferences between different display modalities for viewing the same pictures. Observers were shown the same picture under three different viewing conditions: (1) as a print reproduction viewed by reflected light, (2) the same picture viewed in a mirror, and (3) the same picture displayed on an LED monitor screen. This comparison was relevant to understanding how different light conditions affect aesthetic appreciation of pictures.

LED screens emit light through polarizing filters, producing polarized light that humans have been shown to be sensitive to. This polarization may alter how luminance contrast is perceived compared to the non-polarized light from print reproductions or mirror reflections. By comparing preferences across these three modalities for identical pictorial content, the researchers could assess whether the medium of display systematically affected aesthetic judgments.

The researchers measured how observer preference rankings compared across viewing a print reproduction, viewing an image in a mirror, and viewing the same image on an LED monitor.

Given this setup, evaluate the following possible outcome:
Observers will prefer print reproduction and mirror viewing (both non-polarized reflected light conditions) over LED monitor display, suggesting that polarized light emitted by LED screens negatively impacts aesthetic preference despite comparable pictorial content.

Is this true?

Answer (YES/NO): YES